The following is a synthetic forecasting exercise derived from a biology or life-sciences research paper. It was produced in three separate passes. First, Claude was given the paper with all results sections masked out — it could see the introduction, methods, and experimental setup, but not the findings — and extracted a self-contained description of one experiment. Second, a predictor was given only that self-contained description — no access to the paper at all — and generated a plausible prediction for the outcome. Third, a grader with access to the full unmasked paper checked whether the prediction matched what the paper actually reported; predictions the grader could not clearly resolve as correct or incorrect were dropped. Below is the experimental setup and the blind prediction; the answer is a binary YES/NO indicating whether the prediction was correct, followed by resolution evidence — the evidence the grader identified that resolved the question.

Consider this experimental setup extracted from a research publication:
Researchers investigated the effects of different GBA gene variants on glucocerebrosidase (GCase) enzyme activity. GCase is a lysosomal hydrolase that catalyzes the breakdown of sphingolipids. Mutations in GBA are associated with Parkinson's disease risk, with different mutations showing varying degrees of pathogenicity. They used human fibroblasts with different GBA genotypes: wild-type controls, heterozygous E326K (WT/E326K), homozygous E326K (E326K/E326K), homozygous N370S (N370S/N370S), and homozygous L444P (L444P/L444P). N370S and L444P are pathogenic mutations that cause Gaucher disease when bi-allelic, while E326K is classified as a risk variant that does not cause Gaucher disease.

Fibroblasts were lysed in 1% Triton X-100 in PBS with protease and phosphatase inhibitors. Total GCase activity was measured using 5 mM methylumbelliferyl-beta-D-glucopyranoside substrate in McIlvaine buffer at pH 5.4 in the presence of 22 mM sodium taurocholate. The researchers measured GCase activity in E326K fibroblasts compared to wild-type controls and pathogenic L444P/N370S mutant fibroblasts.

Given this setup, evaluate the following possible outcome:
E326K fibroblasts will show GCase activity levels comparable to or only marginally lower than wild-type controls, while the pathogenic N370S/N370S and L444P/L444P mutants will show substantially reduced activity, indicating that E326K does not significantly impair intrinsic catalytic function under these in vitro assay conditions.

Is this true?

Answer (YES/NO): YES